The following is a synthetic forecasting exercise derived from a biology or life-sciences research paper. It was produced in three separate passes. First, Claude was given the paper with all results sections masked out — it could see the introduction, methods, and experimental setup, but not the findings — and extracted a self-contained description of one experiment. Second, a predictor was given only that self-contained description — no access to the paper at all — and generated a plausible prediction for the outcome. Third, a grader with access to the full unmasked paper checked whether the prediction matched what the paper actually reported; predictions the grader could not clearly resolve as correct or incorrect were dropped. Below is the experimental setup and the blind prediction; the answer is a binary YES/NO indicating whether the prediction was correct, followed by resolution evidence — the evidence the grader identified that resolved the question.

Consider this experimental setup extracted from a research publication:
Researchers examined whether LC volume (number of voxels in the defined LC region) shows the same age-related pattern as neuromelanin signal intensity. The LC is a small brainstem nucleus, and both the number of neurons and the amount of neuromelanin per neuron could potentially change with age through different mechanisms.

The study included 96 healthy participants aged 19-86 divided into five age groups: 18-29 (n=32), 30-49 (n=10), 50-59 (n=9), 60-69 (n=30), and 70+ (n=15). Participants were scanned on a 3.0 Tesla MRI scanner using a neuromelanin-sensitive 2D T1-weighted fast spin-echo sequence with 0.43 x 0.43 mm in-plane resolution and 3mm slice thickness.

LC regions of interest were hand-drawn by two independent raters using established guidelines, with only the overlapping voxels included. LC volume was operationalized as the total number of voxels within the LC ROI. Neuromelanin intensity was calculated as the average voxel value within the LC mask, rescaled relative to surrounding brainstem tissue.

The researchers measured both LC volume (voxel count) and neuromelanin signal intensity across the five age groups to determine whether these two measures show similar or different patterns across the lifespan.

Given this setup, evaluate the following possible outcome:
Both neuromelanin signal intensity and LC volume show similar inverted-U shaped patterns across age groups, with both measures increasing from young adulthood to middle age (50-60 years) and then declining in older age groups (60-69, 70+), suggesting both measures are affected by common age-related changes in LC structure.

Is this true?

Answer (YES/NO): NO